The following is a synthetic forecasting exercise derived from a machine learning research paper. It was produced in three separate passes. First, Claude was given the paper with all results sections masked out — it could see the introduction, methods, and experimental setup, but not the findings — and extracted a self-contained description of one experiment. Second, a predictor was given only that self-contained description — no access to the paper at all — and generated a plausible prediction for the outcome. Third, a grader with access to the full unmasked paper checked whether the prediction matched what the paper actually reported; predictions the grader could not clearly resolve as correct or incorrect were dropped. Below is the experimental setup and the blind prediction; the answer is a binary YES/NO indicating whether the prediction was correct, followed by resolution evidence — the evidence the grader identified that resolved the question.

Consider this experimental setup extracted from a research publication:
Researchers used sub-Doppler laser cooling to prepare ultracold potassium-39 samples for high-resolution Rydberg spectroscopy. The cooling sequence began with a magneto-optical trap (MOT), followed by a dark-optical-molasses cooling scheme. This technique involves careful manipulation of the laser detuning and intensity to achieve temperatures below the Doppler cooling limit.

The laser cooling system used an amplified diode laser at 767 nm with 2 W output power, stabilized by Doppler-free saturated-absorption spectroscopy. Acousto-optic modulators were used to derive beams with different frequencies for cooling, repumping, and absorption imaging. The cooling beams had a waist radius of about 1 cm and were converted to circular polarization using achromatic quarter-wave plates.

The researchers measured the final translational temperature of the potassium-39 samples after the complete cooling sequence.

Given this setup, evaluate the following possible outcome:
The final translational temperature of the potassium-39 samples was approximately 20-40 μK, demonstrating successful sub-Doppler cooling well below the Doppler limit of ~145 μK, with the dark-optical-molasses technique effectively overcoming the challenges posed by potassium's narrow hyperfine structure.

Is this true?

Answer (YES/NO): YES